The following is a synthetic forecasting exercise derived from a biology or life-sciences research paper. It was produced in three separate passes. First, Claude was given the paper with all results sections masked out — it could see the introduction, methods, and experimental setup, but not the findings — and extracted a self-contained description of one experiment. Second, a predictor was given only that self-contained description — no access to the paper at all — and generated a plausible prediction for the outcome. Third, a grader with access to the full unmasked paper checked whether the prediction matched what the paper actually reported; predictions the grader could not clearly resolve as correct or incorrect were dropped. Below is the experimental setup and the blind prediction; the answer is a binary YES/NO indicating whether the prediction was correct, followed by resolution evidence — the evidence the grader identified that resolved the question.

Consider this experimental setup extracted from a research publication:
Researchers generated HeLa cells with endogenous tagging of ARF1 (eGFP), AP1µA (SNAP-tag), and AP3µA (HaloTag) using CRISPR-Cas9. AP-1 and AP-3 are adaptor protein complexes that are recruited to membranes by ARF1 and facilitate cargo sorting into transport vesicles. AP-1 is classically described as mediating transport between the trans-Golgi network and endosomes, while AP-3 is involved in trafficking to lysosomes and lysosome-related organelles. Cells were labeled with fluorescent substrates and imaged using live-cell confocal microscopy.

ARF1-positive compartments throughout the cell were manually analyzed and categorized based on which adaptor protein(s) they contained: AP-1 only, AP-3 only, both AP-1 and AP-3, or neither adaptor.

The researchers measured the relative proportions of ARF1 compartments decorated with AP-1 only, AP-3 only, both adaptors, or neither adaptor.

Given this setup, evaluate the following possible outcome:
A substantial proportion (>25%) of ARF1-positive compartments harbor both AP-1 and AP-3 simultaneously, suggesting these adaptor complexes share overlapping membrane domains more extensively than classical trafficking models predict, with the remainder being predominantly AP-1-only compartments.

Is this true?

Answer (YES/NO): NO